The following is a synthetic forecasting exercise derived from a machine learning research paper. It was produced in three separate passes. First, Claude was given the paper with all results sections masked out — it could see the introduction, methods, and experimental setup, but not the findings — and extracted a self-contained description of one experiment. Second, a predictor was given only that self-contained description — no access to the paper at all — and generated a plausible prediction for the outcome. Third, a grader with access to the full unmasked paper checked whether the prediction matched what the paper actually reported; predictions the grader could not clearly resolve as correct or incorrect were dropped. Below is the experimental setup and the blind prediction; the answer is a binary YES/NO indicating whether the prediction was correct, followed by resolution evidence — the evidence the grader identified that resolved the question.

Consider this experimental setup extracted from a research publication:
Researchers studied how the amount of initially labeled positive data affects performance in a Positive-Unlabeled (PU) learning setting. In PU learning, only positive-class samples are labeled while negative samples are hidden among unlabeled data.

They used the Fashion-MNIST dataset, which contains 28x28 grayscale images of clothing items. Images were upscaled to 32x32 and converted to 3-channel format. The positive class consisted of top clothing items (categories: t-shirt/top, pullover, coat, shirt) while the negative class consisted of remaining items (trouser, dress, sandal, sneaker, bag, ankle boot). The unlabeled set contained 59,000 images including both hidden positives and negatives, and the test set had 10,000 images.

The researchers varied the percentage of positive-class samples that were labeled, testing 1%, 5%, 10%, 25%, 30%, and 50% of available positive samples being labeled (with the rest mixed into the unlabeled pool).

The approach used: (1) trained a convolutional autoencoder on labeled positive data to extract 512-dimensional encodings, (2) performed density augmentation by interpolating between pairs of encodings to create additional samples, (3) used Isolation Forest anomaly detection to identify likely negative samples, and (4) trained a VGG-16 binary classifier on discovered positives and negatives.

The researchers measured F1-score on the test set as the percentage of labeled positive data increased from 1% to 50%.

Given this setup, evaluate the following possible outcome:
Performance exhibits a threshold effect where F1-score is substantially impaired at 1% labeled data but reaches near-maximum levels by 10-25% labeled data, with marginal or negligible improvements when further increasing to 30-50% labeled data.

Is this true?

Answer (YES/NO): YES